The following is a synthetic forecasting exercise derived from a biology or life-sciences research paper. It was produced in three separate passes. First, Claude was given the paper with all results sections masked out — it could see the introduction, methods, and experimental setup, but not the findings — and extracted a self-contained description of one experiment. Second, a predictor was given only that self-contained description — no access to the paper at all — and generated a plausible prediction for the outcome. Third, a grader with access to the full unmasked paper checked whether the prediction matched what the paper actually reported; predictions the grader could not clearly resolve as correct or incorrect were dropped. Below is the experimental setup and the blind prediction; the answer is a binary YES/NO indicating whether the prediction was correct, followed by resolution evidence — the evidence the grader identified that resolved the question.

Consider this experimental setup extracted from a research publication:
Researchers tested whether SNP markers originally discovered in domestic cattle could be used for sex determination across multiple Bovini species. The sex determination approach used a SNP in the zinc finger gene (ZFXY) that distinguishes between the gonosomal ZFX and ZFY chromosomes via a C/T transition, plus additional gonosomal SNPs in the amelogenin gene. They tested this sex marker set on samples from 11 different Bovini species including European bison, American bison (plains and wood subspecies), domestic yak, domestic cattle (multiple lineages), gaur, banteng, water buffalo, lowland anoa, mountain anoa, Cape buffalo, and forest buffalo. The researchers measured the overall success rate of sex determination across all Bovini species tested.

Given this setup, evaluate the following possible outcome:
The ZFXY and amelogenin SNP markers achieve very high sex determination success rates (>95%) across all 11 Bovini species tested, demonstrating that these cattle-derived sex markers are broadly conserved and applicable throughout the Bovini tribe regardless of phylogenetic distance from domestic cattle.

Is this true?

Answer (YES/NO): NO